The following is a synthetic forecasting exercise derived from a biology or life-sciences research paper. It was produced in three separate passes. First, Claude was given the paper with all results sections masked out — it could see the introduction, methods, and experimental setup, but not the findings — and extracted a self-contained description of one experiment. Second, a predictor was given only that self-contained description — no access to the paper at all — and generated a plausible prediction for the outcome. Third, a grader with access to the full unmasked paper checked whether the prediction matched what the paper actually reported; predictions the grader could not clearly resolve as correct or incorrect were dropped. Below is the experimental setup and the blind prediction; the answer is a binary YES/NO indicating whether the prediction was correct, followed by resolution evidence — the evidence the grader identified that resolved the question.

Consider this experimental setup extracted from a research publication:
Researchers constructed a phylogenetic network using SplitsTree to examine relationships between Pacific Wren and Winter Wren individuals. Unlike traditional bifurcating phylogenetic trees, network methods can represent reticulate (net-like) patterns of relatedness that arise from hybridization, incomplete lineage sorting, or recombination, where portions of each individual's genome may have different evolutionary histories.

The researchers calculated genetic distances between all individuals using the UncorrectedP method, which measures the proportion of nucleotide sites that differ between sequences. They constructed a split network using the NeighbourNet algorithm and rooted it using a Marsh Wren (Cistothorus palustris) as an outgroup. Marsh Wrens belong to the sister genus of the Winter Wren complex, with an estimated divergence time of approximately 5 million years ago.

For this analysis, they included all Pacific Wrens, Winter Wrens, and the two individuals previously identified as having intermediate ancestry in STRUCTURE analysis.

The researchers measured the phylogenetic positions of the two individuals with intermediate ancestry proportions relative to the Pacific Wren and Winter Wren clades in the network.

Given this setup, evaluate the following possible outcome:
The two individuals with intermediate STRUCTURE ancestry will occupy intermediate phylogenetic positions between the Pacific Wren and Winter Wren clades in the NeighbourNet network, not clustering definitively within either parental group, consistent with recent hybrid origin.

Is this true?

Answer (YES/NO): YES